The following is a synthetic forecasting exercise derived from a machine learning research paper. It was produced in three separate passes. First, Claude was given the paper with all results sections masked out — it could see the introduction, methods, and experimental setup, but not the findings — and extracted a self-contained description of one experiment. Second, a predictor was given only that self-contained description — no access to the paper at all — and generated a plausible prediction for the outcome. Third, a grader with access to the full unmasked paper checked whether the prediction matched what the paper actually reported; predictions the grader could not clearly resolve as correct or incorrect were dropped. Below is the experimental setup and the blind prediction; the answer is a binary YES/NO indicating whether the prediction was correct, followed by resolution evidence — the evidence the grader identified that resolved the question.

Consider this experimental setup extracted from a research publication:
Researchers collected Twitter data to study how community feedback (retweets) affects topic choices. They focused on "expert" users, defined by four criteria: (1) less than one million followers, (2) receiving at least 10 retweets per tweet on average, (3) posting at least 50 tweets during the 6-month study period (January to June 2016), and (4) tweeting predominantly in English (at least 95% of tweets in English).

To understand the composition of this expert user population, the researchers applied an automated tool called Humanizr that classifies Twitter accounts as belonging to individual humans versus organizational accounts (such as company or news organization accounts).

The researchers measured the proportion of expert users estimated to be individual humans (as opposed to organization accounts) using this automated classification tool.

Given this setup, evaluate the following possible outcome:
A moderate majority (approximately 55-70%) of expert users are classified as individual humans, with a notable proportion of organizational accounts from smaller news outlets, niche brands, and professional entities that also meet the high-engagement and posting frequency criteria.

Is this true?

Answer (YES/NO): NO